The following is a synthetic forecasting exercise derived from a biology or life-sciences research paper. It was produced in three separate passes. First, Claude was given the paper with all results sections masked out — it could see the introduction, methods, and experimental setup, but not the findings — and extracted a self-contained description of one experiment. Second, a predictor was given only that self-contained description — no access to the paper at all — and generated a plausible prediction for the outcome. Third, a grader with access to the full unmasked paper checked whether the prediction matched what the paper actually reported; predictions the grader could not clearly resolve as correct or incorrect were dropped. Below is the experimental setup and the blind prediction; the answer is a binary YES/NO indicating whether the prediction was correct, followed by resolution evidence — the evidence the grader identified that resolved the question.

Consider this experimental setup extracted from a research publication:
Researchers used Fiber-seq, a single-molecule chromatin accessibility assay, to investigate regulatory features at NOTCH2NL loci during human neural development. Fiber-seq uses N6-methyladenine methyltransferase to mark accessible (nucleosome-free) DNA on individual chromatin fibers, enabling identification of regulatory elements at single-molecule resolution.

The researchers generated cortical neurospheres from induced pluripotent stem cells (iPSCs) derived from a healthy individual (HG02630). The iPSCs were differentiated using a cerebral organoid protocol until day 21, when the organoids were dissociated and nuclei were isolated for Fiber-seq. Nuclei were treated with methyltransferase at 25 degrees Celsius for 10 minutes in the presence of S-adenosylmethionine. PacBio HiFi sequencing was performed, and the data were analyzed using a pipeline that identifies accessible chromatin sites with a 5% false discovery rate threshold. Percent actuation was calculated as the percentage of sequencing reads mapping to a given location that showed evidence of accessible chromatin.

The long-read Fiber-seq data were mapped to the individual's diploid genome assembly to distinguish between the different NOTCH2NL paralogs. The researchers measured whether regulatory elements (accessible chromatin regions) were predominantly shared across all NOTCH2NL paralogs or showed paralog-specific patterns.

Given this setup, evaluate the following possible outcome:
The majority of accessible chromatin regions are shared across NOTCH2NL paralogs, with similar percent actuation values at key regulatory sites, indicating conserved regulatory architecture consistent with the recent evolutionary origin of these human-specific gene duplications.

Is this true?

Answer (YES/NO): NO